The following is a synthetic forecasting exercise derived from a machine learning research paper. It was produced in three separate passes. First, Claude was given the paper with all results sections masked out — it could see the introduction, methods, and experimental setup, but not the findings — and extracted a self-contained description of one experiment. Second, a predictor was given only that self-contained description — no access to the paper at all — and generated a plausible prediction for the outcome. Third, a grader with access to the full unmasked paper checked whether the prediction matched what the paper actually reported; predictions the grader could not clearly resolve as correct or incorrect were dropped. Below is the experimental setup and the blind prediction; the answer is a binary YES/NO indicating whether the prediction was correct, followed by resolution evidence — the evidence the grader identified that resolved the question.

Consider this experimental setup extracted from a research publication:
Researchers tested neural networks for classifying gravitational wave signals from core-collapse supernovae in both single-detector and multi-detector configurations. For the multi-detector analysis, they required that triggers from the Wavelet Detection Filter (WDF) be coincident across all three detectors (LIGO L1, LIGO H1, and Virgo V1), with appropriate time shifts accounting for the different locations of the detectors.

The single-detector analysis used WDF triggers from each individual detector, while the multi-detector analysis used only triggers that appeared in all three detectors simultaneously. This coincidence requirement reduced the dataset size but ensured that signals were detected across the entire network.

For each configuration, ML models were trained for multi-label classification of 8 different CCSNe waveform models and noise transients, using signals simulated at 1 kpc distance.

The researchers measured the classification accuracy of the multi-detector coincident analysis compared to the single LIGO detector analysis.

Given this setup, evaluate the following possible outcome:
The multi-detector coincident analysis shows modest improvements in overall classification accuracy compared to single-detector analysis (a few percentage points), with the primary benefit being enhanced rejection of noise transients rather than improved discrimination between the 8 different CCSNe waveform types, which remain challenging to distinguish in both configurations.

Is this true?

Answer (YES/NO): NO